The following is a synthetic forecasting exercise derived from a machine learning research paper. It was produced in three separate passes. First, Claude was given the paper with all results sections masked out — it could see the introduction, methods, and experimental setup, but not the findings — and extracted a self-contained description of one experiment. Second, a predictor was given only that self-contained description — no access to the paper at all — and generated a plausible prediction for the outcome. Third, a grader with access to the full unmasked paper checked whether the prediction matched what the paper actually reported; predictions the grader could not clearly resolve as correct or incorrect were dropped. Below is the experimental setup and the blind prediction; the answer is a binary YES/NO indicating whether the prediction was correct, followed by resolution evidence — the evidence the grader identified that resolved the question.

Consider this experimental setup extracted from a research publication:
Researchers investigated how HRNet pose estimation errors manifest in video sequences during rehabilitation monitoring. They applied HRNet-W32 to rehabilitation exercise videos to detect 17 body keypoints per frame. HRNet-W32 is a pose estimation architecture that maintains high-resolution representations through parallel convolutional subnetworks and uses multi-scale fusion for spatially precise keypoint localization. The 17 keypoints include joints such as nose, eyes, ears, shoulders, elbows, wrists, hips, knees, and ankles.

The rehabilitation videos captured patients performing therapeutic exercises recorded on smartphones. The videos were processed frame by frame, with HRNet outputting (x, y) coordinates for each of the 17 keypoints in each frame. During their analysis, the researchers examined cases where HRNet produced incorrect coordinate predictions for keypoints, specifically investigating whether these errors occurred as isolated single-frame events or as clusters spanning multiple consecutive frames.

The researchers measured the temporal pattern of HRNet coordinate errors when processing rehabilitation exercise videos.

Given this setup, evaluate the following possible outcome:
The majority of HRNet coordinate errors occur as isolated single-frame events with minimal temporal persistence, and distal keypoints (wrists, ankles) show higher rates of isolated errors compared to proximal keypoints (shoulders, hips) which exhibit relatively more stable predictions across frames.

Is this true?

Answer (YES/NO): NO